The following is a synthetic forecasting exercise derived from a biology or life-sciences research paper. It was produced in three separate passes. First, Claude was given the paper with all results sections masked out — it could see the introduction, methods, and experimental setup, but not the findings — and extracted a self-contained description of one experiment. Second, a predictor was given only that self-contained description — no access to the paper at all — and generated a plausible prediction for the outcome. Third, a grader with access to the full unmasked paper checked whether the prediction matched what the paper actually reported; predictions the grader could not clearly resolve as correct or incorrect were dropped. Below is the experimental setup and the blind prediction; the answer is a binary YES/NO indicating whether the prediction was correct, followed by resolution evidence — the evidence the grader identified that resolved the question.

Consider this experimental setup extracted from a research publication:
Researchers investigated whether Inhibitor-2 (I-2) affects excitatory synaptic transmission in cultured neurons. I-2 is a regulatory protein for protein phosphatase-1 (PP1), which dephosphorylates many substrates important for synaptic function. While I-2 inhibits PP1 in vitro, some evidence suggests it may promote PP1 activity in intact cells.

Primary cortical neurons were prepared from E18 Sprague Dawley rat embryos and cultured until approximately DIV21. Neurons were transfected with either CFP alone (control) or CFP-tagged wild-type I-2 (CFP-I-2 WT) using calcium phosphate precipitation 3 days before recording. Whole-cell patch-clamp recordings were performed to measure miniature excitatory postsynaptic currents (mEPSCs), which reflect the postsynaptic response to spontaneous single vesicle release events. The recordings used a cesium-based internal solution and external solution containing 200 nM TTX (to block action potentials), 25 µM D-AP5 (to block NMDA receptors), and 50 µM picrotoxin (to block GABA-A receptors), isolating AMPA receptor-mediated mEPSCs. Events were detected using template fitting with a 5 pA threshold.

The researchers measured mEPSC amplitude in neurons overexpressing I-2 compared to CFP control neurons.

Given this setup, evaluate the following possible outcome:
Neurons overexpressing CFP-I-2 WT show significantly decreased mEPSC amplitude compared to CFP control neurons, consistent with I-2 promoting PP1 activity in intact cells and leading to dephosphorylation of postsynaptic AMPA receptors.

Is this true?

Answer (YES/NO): NO